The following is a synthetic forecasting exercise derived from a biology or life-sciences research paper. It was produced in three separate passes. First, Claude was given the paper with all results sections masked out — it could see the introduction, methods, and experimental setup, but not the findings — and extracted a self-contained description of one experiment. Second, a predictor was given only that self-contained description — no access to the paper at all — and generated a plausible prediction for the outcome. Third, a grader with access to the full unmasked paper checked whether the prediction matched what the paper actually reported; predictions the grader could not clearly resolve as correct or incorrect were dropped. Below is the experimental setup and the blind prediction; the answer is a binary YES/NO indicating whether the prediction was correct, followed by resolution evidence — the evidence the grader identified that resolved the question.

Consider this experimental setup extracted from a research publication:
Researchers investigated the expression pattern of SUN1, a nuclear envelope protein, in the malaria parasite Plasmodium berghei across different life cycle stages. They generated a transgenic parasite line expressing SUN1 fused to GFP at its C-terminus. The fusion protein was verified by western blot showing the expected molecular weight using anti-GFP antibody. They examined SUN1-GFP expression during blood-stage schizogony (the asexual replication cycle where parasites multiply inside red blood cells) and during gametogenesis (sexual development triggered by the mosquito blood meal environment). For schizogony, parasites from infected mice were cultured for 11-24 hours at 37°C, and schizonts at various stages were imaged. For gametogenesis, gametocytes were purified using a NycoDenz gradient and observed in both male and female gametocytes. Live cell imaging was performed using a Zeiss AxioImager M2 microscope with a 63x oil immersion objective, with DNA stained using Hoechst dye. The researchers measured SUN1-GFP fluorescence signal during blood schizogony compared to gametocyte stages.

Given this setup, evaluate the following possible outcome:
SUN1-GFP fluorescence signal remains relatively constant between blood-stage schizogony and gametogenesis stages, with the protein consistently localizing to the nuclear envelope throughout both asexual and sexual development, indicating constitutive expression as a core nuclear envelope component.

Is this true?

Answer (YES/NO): NO